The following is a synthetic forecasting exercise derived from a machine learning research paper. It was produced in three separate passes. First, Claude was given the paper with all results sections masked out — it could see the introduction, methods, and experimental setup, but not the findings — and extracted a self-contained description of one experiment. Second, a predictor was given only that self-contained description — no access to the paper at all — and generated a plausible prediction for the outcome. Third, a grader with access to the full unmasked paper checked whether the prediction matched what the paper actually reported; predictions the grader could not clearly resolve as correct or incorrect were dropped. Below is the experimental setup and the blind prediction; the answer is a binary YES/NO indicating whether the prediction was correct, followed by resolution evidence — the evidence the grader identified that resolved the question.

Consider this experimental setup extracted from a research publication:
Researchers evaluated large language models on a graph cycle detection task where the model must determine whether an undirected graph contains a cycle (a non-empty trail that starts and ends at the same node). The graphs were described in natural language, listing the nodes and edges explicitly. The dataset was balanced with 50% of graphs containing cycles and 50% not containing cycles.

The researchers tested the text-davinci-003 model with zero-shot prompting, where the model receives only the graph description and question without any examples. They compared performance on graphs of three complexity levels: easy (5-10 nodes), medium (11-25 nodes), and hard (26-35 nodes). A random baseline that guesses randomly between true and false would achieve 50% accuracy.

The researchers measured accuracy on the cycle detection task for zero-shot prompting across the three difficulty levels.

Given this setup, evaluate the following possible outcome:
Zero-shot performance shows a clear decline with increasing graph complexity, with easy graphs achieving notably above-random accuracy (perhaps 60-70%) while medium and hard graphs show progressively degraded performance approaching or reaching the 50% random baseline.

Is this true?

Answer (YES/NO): NO